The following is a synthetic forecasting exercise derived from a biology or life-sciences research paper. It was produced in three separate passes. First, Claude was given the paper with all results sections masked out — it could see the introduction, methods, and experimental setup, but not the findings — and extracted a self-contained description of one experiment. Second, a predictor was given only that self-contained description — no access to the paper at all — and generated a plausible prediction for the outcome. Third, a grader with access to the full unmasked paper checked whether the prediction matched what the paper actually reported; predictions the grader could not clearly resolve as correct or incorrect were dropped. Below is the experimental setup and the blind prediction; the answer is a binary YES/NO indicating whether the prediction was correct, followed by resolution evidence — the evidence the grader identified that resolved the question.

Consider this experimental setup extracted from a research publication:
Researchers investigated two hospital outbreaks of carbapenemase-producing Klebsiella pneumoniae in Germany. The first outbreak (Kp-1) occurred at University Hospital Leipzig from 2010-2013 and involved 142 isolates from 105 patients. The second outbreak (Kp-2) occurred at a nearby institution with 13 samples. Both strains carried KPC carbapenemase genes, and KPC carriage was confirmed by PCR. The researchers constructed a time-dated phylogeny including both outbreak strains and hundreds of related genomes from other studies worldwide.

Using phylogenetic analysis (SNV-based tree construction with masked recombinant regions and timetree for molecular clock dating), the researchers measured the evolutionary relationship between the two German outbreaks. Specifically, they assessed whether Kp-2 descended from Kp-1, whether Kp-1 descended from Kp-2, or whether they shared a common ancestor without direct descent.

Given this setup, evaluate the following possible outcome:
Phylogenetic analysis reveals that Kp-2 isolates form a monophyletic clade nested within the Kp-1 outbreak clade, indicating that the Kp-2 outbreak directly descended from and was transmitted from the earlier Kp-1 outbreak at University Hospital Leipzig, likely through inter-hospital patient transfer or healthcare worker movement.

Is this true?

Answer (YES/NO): NO